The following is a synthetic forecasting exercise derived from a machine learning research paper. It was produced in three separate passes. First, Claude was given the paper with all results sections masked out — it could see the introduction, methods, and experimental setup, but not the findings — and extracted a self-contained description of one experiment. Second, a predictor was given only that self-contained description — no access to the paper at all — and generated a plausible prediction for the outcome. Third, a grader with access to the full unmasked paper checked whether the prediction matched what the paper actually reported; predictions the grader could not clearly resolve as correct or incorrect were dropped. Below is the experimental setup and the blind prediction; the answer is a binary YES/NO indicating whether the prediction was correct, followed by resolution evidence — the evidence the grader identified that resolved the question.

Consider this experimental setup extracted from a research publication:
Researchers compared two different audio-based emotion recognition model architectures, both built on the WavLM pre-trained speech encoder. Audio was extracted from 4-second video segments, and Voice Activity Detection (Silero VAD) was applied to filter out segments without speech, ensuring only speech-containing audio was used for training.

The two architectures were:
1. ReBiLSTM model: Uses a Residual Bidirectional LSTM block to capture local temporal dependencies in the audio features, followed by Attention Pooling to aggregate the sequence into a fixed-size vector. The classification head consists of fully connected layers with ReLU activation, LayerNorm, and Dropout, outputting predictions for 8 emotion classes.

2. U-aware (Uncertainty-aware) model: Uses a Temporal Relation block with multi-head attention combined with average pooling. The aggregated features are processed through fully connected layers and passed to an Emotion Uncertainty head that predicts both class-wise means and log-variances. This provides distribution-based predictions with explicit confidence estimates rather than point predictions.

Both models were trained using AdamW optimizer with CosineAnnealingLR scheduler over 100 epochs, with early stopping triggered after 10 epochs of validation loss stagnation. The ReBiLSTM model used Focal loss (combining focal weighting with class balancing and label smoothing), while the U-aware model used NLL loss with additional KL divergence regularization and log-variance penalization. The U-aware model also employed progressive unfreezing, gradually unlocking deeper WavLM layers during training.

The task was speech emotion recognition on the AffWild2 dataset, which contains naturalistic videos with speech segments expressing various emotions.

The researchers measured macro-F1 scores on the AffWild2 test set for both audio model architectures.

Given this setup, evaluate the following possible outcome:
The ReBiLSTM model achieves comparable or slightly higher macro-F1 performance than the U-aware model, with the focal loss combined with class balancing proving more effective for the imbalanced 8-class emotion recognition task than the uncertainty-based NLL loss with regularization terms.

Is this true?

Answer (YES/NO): NO